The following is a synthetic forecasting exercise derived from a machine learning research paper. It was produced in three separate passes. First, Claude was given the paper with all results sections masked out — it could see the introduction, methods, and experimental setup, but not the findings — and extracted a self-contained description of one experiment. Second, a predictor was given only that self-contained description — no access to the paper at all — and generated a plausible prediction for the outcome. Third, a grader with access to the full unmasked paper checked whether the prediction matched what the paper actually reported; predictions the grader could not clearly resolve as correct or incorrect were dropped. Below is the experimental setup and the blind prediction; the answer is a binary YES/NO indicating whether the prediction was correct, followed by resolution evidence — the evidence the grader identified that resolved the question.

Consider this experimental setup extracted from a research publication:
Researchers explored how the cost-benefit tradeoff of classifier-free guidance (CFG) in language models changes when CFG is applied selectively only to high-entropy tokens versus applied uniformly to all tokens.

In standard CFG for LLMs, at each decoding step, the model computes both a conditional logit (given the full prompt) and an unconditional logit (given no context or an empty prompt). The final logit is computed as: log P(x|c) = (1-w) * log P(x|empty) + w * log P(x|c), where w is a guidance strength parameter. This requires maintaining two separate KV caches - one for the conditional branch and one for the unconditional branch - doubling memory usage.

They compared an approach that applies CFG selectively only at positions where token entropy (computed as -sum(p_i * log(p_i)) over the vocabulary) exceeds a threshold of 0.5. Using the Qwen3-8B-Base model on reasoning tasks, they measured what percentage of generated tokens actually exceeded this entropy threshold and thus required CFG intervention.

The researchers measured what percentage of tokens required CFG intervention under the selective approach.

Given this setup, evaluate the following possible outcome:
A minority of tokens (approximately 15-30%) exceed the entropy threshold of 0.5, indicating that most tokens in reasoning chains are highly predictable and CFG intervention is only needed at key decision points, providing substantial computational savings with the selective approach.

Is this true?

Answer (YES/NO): NO